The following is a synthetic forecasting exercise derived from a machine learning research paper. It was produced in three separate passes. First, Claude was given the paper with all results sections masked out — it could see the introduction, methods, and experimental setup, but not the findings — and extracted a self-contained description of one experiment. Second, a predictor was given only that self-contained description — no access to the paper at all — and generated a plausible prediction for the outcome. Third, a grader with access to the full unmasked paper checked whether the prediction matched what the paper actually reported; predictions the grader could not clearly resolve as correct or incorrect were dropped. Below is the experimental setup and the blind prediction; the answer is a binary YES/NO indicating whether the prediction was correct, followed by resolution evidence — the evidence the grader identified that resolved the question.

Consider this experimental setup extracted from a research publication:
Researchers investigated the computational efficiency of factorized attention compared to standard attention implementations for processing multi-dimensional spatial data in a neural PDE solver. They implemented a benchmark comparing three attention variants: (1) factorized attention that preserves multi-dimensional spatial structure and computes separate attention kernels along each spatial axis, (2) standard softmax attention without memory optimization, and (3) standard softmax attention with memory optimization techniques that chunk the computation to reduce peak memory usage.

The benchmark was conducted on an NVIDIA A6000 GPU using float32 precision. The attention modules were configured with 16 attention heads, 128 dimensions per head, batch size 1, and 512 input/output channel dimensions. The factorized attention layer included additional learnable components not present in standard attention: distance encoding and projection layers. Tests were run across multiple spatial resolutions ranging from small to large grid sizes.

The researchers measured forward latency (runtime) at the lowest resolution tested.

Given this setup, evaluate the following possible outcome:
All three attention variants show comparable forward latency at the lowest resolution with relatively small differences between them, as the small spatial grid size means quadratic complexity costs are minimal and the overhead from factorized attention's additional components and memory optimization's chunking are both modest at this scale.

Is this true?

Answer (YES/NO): NO